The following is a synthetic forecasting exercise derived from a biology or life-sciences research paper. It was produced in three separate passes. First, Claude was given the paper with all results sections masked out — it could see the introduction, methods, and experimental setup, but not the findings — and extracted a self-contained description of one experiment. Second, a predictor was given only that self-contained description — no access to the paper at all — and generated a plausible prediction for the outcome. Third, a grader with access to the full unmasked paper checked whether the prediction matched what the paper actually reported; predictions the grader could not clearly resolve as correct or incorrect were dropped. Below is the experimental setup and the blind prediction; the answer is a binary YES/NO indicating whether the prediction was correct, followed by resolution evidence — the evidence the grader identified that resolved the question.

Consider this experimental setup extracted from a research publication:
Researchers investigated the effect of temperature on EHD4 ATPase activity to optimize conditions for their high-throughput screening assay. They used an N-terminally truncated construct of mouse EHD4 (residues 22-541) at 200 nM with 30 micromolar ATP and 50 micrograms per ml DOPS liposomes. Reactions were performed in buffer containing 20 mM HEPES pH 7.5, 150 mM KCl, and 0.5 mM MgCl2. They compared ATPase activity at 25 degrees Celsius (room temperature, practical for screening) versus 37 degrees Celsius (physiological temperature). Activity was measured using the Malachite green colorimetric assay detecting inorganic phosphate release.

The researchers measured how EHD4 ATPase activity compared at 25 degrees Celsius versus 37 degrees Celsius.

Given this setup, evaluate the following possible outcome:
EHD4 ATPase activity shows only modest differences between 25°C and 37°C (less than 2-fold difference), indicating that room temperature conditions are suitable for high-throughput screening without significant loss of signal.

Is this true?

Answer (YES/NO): NO